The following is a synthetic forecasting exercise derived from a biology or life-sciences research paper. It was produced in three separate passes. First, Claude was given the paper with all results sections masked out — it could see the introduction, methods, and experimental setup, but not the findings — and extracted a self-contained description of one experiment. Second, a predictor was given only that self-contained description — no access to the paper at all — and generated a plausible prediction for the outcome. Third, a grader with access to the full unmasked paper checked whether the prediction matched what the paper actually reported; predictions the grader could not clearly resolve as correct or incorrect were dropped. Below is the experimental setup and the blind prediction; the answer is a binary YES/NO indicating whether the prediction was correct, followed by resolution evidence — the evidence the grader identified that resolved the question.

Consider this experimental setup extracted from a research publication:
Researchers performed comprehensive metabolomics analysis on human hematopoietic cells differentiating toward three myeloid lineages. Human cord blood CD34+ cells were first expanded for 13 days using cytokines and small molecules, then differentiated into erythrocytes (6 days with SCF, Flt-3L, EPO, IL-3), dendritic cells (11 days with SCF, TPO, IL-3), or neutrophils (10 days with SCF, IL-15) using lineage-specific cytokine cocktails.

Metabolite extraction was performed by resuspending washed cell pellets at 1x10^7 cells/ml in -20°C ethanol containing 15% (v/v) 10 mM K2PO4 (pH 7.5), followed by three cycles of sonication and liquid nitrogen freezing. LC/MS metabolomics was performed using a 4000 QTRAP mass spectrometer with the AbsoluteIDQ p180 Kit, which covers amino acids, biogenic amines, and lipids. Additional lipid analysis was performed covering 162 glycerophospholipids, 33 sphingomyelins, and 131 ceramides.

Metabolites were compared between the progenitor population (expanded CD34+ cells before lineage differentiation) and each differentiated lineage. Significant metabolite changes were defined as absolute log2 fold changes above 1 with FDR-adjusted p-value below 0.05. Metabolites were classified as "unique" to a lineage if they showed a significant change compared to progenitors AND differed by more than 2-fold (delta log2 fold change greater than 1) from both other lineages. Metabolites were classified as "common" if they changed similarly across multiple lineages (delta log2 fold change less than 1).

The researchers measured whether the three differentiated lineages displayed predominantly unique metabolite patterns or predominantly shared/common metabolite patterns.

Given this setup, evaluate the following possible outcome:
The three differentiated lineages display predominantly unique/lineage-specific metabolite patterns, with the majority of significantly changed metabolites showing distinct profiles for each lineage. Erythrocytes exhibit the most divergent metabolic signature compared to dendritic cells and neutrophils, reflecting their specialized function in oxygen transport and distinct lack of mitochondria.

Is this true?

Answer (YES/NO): NO